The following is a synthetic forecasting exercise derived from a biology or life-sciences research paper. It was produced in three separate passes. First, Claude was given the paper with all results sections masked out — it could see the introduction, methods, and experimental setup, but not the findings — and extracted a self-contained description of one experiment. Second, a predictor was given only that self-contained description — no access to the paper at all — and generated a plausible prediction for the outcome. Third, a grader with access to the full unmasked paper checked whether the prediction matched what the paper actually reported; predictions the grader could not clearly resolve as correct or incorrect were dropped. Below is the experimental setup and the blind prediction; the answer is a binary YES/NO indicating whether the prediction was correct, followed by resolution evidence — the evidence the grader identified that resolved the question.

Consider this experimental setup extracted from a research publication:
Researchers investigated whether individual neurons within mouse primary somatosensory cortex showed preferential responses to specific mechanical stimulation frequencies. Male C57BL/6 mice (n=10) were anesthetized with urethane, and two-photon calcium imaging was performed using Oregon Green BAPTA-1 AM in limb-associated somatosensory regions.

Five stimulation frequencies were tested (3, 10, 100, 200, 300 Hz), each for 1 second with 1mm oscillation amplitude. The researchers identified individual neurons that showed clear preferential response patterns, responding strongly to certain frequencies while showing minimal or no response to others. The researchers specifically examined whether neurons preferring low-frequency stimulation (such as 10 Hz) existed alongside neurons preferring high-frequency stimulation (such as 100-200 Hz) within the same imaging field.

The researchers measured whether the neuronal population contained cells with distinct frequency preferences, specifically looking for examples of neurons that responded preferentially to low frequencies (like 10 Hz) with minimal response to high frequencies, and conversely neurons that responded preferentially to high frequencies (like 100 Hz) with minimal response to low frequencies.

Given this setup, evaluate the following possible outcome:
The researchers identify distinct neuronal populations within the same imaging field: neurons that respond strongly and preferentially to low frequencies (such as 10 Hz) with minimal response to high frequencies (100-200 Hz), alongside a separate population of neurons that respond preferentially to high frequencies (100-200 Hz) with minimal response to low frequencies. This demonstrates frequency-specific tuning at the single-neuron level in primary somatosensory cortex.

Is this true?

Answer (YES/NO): YES